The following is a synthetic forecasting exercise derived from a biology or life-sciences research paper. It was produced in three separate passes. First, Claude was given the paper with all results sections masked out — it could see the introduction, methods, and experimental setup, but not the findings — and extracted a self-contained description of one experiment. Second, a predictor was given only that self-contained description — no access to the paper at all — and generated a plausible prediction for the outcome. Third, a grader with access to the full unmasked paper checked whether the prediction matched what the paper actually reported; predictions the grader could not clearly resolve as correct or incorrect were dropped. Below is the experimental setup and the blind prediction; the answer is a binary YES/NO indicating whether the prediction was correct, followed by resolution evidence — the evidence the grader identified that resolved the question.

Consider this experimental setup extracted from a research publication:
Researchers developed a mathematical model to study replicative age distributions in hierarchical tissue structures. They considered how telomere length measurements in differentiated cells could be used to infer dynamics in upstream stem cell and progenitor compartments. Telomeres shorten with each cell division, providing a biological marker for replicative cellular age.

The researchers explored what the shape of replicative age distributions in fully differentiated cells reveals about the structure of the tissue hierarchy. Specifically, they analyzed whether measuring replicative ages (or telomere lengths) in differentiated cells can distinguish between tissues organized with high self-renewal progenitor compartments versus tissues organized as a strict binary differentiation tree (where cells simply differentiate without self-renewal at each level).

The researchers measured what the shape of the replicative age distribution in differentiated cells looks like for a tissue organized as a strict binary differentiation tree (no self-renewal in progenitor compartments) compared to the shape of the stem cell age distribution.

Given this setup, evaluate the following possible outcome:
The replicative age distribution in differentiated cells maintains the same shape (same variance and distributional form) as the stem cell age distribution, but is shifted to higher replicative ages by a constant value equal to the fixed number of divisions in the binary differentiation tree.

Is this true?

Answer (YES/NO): YES